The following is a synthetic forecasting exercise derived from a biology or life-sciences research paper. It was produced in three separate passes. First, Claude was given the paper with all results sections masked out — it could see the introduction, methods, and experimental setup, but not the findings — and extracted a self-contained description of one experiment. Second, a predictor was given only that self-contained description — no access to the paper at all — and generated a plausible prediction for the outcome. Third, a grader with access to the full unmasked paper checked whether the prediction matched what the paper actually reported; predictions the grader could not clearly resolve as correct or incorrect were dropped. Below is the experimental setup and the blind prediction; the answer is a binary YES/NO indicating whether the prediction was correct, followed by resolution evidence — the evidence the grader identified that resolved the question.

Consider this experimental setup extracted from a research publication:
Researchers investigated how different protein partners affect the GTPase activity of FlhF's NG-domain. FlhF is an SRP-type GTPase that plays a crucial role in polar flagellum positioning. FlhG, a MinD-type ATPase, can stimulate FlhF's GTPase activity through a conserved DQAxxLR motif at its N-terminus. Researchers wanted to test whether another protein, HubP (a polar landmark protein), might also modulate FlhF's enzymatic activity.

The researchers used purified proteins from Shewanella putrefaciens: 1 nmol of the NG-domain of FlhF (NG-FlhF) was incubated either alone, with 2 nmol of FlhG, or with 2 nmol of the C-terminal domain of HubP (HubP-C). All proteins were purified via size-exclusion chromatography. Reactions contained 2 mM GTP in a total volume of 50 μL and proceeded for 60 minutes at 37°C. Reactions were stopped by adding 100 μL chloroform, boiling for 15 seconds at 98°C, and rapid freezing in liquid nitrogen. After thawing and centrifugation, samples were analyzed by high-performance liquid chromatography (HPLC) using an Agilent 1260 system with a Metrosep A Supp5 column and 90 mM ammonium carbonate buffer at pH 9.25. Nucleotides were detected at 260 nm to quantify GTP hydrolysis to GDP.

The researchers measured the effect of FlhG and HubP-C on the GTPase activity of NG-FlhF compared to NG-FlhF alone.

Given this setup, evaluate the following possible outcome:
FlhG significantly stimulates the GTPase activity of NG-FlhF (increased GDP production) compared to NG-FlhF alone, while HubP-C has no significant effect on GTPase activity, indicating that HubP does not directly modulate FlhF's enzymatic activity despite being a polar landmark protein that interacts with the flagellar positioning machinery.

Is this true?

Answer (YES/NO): YES